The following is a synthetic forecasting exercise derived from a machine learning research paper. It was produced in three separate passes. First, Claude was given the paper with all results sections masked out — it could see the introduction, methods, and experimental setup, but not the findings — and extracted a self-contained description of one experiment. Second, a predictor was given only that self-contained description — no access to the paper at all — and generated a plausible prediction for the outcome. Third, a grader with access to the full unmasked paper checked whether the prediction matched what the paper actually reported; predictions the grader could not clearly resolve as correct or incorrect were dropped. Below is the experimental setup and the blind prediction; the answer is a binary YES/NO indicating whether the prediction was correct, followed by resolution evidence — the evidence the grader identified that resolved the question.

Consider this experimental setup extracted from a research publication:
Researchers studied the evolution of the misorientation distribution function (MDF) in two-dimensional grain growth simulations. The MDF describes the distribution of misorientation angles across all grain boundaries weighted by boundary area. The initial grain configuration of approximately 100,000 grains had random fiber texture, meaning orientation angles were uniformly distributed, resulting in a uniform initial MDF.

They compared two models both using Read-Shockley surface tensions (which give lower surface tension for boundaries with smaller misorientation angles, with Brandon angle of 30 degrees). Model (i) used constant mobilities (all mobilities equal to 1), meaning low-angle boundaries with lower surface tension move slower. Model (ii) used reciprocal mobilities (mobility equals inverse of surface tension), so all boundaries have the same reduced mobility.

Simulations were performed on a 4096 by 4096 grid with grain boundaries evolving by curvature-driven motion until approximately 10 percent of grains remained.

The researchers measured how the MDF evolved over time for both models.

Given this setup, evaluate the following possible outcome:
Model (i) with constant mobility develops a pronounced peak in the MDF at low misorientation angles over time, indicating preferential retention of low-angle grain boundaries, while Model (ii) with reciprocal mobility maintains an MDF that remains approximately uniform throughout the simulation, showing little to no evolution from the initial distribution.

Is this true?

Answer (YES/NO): NO